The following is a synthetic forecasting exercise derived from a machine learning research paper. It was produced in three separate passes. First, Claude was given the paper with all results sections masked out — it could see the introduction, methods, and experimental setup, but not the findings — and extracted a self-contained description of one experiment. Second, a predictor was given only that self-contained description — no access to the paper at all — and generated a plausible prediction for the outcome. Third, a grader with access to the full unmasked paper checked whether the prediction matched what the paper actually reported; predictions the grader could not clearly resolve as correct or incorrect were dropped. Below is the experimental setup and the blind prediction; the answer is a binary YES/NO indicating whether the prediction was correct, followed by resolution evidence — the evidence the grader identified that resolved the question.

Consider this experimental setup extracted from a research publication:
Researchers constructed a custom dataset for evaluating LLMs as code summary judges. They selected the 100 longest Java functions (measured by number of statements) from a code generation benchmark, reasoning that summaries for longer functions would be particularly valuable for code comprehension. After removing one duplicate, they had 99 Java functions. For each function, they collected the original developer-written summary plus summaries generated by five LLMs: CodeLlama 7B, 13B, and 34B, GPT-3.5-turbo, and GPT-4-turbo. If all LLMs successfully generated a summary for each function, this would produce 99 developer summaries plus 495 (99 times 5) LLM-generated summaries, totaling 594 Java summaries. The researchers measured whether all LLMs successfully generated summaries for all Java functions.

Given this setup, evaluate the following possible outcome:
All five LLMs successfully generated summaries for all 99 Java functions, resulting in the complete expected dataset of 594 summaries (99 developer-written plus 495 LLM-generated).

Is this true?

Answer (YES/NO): YES